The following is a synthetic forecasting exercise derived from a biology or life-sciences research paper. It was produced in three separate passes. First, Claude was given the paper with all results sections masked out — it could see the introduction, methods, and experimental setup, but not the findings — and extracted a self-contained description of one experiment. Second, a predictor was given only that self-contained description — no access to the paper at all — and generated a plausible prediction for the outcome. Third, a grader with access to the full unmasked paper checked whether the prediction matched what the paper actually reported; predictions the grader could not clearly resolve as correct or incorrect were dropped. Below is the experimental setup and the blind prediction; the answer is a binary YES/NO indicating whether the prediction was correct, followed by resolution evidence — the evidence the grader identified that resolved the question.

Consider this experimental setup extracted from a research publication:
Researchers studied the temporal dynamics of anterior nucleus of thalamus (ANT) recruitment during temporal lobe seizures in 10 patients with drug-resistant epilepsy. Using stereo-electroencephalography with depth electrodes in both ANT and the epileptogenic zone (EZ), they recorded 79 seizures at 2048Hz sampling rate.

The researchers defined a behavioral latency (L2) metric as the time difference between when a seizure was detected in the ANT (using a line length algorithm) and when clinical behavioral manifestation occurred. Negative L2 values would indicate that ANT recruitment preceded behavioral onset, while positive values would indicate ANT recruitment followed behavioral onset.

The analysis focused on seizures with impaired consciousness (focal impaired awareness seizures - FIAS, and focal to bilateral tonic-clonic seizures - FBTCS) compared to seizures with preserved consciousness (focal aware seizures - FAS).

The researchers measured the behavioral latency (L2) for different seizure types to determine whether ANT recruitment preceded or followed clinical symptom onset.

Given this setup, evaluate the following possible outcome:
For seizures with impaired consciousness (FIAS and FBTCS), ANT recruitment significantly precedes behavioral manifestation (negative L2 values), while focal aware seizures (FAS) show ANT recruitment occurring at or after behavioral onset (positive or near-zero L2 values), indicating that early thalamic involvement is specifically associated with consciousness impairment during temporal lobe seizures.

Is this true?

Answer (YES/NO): YES